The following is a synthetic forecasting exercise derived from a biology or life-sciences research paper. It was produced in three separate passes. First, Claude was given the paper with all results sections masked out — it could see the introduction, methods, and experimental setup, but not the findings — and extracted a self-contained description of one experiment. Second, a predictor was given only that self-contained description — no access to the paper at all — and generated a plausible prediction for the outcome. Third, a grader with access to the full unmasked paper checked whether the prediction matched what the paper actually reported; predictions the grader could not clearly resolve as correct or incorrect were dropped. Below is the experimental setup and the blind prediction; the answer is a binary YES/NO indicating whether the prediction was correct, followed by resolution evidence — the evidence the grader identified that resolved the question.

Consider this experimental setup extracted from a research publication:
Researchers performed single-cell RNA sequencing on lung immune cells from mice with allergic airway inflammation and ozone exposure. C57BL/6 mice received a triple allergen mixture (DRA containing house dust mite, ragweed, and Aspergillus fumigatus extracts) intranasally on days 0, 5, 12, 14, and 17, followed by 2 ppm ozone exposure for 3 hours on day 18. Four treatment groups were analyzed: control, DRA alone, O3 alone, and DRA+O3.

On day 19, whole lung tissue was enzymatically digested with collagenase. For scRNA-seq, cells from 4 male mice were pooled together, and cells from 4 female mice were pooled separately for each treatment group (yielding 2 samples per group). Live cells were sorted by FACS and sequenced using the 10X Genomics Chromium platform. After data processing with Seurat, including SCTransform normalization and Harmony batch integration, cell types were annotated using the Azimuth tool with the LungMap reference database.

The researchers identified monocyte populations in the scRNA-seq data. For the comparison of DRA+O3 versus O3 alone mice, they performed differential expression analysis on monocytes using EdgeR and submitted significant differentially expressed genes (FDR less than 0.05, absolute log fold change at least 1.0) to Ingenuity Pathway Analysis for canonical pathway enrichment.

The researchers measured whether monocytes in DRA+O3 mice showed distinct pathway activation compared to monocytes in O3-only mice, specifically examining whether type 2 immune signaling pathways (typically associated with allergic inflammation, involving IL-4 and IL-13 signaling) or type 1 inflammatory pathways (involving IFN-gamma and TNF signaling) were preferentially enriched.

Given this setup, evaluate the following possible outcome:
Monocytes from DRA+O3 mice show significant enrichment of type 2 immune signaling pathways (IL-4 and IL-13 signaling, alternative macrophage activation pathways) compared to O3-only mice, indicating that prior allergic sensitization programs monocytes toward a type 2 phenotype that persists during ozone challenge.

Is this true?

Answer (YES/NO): NO